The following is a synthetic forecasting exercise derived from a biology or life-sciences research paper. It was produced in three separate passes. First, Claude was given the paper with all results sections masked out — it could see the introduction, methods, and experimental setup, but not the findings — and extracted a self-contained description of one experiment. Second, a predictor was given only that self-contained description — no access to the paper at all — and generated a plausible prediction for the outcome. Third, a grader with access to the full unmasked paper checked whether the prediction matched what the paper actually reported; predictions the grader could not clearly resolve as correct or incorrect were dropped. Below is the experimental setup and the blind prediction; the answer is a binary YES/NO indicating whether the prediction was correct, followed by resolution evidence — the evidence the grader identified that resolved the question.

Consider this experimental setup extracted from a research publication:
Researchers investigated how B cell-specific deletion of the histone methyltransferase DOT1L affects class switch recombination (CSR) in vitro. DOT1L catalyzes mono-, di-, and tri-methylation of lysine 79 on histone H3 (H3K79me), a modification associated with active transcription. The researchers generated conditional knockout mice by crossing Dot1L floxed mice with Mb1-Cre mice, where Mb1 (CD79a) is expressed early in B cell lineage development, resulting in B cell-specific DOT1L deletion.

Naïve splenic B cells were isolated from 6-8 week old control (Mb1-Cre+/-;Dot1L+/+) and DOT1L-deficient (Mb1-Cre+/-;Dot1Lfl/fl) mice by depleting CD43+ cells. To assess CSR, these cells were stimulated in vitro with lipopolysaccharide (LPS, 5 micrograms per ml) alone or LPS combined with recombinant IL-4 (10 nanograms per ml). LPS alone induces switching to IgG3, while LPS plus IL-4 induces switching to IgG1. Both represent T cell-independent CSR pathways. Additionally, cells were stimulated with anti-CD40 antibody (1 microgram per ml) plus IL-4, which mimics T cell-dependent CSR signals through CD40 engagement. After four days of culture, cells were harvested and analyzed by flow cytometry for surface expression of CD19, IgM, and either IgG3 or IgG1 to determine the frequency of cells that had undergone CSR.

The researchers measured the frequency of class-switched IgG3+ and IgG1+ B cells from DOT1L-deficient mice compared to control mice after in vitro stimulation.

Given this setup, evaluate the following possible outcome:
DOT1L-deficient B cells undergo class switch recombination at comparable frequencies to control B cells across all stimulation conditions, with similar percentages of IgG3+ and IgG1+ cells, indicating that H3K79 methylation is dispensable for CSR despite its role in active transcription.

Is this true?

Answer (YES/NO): NO